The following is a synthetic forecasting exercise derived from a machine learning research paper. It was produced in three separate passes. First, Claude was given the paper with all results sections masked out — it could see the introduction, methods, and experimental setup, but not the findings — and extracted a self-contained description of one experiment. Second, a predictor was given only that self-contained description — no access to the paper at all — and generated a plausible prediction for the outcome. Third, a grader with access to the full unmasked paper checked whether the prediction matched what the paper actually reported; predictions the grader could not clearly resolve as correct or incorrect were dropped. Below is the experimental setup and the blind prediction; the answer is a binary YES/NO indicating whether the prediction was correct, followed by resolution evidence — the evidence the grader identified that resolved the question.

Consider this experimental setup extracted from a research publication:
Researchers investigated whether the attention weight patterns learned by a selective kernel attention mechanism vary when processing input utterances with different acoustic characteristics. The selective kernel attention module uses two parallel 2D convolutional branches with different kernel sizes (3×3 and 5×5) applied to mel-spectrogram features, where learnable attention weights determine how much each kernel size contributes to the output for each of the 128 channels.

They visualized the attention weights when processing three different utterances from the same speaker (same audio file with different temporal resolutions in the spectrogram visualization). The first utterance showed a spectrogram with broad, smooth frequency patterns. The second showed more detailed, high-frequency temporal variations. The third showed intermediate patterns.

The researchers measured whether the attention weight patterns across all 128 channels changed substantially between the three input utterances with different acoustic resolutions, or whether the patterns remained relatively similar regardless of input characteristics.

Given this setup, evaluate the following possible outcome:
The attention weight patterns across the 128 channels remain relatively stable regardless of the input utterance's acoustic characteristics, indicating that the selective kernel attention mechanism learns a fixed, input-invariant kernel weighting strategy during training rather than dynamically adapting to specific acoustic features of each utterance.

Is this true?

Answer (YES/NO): NO